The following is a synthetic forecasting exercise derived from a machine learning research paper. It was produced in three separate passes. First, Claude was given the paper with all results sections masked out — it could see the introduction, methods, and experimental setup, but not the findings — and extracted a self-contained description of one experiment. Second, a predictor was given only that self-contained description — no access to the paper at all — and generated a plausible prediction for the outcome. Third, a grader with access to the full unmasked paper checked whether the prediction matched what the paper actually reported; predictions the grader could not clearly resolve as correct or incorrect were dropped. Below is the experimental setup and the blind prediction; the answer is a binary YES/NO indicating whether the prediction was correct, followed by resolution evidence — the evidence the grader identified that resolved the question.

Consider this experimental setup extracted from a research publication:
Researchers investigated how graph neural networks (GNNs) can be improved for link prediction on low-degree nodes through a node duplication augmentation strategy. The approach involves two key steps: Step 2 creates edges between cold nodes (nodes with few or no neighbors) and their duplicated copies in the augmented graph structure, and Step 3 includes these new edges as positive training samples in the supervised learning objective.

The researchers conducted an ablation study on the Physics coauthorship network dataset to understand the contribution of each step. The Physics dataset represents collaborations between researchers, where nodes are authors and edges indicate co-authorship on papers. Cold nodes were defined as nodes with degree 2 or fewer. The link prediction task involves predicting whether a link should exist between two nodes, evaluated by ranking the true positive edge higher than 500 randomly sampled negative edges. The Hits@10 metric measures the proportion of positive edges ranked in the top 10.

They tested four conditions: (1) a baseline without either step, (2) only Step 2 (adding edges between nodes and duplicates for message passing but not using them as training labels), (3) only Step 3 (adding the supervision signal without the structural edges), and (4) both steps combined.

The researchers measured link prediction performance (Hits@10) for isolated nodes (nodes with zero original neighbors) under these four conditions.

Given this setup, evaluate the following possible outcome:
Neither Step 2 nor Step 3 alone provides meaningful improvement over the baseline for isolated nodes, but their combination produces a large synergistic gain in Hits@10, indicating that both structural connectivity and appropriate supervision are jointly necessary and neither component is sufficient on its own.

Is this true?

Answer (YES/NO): NO